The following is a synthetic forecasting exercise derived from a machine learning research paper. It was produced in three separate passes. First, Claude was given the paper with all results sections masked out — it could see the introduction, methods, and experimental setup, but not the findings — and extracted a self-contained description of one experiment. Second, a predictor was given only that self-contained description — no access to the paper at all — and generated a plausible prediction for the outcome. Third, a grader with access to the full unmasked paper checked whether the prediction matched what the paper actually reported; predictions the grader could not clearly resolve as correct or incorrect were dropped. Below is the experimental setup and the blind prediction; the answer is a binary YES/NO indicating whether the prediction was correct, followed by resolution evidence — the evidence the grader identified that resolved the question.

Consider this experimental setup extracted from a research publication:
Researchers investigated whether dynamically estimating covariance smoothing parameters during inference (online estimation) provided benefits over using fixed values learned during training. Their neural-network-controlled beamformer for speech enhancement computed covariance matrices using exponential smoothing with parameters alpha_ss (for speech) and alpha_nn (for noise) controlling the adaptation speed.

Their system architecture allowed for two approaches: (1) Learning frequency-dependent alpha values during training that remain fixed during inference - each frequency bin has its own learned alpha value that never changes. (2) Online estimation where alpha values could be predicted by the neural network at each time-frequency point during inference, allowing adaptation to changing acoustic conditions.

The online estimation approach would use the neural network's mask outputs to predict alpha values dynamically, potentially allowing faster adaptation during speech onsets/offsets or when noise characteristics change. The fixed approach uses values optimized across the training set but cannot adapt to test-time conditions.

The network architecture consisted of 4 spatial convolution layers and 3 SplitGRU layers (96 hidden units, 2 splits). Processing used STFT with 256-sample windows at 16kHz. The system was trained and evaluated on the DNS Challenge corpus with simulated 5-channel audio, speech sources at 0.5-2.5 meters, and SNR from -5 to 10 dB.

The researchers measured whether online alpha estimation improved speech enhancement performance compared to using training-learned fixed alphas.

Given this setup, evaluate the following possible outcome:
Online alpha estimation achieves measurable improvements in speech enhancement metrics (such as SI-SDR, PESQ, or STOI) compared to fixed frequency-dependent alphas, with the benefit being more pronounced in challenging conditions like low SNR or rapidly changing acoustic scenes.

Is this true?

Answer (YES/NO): NO